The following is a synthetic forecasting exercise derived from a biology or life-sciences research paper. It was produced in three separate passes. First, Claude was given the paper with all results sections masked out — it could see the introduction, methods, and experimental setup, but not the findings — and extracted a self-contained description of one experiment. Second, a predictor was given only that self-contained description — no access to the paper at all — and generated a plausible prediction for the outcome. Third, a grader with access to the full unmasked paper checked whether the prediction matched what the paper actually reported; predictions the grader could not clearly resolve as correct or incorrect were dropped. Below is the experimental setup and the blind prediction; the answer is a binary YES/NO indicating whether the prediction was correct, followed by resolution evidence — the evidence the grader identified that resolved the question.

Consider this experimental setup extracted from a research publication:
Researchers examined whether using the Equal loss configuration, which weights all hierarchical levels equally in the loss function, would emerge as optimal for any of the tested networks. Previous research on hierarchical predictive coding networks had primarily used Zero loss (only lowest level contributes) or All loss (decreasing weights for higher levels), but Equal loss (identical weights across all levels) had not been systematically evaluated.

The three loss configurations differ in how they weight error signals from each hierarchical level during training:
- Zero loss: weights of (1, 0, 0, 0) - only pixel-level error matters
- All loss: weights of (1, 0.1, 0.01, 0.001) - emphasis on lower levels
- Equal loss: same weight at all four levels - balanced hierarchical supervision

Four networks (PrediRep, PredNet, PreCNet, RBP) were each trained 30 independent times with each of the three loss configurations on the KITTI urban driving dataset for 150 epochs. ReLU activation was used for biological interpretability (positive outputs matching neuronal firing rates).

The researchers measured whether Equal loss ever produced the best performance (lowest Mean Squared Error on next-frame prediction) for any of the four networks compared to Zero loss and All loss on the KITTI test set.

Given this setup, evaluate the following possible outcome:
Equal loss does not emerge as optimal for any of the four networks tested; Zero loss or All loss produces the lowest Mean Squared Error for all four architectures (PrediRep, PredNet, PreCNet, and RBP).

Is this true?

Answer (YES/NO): YES